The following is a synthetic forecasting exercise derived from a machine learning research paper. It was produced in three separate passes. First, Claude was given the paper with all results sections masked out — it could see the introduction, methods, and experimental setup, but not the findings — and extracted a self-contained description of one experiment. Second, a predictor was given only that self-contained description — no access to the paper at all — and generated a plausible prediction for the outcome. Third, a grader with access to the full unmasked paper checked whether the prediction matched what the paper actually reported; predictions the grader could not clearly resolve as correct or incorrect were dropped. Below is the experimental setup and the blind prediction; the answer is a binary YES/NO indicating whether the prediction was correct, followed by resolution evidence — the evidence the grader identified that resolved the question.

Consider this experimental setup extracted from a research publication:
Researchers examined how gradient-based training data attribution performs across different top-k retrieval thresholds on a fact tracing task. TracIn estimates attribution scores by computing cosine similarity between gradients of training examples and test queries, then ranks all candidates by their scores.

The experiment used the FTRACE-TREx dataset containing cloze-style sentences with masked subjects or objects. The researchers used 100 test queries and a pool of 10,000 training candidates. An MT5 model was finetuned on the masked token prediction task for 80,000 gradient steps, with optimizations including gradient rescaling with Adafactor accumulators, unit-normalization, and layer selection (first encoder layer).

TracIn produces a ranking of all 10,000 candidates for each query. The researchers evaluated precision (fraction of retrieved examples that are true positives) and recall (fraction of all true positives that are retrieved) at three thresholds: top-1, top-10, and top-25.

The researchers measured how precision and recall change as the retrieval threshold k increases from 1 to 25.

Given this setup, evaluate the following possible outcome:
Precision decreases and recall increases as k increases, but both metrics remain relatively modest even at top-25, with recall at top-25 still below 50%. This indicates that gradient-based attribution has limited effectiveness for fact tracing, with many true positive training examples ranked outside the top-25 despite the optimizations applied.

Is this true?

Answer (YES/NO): YES